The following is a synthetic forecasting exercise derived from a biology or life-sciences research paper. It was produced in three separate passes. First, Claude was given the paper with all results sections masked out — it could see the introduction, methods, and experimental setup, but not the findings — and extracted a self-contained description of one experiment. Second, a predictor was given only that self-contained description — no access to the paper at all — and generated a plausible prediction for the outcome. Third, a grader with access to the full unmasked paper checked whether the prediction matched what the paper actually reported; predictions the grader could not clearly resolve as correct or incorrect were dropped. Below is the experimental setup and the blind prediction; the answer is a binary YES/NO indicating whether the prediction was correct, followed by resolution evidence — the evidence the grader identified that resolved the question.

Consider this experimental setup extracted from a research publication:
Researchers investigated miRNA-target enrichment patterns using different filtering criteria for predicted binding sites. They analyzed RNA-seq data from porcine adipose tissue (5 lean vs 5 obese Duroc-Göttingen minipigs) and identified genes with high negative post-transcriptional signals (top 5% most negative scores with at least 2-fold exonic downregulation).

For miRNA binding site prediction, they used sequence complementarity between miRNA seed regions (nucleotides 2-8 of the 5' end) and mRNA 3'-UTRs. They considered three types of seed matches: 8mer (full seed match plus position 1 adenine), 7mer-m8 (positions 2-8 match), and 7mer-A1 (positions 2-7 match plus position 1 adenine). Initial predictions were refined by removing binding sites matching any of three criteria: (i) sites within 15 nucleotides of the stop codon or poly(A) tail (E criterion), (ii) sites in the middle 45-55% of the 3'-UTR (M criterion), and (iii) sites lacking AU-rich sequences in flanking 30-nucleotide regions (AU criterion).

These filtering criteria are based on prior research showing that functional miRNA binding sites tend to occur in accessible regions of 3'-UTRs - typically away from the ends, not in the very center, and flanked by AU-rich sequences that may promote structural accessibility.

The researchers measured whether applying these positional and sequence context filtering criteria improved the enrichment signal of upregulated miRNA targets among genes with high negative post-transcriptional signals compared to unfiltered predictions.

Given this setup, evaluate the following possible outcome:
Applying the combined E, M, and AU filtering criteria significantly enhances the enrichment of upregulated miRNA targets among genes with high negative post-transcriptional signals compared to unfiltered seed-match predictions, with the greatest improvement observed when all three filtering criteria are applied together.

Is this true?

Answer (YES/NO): NO